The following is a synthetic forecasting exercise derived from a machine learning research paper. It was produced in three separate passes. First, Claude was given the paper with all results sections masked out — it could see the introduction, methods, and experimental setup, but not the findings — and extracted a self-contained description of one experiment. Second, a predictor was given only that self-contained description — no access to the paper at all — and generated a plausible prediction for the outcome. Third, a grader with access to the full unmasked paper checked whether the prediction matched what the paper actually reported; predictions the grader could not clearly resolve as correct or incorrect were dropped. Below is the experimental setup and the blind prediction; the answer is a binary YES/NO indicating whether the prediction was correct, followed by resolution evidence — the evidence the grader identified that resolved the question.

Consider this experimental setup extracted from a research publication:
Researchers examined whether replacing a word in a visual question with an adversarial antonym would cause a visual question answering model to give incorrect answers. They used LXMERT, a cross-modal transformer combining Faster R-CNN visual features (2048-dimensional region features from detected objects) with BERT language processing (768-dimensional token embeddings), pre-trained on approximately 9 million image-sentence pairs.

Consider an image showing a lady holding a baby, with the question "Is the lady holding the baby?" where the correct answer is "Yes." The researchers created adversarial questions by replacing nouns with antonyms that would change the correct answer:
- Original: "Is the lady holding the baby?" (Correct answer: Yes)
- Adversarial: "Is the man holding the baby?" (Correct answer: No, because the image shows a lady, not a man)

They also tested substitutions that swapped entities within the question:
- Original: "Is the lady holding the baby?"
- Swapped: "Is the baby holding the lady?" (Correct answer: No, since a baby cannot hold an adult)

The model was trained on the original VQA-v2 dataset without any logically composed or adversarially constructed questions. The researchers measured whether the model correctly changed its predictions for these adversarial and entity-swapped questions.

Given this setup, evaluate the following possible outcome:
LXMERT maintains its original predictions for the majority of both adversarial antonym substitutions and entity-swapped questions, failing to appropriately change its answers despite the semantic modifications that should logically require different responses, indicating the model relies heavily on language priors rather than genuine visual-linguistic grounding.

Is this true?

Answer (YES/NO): YES